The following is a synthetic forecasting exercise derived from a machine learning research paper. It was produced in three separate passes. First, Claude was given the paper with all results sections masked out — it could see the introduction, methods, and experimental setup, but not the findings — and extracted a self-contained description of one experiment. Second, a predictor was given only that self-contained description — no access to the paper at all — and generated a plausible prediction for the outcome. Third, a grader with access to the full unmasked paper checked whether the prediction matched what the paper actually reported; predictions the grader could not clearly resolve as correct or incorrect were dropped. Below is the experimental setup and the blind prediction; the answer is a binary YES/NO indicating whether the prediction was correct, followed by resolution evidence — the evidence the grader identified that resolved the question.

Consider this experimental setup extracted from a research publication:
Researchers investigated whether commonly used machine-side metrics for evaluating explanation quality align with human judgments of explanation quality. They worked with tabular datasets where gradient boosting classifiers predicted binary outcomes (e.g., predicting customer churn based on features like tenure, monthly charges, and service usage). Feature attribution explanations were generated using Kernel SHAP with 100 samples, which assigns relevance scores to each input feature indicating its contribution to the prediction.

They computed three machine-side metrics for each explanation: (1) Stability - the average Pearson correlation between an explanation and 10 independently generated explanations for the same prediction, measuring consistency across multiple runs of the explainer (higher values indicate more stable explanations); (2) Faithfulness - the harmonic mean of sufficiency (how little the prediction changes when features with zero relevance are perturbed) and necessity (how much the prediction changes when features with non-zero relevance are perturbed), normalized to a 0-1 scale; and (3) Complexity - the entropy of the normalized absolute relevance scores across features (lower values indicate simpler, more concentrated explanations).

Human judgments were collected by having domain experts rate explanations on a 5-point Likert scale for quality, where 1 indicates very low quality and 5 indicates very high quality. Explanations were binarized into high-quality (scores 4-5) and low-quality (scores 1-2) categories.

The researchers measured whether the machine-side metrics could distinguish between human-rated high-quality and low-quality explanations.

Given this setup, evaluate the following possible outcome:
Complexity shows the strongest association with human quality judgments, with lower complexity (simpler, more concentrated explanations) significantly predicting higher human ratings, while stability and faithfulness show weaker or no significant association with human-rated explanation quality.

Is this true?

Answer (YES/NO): NO